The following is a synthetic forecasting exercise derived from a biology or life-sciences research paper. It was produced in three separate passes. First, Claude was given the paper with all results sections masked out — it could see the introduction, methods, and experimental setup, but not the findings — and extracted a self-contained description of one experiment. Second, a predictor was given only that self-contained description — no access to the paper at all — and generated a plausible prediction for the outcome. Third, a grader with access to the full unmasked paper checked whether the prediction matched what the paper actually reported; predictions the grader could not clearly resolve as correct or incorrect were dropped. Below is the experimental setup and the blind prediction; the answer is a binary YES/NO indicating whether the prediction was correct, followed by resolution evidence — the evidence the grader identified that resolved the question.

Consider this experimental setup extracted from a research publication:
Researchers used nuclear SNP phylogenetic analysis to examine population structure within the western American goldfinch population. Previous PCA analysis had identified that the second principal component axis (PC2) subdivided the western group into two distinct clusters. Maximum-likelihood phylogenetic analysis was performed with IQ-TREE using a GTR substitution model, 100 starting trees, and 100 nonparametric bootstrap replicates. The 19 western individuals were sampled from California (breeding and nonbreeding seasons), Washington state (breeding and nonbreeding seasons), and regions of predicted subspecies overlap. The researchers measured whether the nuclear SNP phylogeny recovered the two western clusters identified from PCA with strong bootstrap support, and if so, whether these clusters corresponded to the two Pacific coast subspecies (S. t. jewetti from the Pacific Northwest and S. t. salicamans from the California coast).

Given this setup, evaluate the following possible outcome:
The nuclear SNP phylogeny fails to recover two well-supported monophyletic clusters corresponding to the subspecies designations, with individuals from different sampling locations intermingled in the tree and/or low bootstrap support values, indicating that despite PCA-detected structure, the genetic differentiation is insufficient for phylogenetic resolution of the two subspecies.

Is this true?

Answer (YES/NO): NO